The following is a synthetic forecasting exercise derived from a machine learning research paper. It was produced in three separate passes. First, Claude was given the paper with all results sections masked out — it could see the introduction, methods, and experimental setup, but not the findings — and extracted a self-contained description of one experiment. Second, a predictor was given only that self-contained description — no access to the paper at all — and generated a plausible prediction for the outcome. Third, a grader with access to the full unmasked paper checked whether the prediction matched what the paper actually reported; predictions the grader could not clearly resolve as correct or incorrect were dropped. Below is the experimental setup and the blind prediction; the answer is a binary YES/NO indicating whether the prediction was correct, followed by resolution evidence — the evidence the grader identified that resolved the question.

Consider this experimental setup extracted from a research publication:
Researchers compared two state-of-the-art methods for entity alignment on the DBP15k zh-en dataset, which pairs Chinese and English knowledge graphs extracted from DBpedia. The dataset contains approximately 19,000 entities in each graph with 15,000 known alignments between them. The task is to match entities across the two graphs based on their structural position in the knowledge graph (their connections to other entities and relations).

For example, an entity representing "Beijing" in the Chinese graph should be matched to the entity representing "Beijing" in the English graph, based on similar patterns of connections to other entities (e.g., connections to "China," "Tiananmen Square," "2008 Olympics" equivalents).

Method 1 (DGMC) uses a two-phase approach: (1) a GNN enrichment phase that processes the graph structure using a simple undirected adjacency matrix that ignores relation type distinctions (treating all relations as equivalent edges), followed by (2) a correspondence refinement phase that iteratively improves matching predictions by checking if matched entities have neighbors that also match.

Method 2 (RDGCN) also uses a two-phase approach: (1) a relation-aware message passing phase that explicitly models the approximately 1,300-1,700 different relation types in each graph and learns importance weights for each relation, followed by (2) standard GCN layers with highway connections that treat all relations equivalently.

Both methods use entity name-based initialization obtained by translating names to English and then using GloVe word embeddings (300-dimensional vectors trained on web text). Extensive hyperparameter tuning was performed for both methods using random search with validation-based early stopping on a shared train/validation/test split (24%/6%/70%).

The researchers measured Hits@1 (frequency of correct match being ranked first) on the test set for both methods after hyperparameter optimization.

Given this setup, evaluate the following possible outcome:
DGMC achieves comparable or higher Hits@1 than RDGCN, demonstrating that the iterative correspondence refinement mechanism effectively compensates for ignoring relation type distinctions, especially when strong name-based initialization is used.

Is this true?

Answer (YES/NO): YES